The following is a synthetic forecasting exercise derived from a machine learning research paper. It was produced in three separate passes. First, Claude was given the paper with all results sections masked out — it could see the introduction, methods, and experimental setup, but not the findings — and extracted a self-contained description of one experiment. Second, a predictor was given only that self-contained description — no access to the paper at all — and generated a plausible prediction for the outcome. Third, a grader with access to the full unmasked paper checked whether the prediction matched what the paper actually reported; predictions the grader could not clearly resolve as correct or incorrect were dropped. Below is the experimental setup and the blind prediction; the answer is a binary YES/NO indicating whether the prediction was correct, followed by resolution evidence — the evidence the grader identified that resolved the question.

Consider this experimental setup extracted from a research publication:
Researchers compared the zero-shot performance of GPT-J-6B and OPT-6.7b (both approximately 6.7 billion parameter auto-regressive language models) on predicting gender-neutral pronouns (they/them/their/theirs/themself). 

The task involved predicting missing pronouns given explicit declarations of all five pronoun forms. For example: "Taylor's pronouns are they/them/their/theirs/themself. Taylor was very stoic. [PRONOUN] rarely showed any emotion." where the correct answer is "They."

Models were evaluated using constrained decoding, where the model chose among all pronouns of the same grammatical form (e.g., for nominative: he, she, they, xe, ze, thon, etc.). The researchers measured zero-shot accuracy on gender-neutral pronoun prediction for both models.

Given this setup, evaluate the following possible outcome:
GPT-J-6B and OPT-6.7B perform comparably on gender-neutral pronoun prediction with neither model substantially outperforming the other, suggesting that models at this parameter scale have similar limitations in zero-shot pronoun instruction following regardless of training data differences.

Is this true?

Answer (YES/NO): NO